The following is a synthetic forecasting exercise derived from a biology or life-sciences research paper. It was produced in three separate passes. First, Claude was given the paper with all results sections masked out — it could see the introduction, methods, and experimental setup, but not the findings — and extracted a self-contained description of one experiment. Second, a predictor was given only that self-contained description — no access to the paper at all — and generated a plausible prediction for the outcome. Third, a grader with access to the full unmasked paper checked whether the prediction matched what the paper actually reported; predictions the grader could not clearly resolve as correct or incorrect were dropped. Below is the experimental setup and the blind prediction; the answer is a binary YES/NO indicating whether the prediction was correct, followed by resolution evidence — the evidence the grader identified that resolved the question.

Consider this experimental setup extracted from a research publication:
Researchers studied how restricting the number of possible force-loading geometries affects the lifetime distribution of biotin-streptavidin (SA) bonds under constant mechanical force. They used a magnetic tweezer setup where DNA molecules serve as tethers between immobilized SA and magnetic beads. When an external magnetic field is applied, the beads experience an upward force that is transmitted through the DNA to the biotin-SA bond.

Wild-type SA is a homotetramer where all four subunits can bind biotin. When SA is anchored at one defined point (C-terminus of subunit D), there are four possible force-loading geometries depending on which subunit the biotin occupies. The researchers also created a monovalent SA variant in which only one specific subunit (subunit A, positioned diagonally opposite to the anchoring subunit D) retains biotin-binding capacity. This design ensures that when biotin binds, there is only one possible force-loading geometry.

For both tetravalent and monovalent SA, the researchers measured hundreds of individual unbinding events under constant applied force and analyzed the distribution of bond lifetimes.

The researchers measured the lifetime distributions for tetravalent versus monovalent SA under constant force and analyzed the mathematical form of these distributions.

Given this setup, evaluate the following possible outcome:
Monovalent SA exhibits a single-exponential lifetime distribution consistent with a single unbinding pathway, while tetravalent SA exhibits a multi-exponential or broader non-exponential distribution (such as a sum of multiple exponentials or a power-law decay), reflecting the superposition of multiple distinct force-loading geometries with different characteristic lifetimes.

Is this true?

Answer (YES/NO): YES